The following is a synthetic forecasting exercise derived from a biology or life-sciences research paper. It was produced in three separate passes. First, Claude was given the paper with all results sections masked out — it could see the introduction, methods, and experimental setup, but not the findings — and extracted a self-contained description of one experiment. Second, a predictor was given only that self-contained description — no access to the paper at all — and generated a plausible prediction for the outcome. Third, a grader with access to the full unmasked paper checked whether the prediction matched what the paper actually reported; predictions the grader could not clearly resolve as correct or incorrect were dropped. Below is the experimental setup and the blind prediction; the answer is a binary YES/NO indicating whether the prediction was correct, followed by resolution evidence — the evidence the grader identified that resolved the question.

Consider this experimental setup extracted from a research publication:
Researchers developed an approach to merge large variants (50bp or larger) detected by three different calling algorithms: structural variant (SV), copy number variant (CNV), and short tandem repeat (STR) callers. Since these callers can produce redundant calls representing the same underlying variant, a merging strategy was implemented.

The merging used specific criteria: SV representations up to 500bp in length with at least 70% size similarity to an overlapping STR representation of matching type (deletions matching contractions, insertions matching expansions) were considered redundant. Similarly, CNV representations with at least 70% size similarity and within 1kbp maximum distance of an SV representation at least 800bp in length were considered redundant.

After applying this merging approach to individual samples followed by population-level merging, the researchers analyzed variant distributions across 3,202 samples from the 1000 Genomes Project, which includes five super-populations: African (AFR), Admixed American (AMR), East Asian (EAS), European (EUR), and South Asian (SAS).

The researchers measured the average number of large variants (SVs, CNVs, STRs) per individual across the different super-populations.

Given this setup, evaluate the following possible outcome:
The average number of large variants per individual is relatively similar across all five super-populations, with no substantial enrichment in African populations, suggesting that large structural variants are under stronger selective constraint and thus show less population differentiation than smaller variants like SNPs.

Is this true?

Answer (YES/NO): NO